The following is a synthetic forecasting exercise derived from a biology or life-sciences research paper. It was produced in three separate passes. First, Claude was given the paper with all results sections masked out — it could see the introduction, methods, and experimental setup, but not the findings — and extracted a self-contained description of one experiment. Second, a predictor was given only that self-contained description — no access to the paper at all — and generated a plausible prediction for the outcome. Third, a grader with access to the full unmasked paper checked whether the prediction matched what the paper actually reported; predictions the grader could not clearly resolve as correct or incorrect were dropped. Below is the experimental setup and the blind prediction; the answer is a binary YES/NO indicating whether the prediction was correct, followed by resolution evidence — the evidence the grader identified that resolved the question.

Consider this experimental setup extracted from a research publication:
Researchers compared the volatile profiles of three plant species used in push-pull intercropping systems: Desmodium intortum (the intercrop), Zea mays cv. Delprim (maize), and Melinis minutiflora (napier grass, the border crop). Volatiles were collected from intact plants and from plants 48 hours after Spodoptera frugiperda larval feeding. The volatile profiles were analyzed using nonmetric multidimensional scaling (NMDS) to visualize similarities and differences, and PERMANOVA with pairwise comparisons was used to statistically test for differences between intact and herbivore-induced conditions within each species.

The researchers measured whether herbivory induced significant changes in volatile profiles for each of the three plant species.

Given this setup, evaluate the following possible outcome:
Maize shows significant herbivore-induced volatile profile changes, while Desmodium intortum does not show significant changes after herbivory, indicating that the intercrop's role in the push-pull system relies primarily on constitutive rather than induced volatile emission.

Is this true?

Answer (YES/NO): NO